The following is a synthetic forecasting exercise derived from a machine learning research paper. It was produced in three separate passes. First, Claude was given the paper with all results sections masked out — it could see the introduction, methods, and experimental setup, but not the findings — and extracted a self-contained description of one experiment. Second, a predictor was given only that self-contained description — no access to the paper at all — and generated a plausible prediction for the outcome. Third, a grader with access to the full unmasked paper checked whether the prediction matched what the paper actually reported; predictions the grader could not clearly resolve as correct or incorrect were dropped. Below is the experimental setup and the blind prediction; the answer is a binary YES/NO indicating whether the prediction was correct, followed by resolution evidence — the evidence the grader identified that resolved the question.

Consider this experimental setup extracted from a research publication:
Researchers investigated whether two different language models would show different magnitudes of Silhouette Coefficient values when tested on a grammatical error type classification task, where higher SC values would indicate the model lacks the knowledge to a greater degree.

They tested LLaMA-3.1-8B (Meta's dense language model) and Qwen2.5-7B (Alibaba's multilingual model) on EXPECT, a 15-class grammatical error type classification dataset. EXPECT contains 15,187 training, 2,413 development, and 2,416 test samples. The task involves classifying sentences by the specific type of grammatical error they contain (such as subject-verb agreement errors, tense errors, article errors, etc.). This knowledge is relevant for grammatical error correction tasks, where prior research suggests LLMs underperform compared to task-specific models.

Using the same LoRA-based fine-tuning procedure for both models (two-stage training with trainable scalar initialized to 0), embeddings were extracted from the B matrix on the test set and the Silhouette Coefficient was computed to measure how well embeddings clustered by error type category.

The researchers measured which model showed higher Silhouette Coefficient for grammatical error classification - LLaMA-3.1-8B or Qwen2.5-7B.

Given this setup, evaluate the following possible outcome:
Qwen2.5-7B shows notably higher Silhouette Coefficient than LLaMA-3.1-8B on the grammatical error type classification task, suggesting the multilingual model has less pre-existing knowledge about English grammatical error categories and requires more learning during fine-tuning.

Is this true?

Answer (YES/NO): YES